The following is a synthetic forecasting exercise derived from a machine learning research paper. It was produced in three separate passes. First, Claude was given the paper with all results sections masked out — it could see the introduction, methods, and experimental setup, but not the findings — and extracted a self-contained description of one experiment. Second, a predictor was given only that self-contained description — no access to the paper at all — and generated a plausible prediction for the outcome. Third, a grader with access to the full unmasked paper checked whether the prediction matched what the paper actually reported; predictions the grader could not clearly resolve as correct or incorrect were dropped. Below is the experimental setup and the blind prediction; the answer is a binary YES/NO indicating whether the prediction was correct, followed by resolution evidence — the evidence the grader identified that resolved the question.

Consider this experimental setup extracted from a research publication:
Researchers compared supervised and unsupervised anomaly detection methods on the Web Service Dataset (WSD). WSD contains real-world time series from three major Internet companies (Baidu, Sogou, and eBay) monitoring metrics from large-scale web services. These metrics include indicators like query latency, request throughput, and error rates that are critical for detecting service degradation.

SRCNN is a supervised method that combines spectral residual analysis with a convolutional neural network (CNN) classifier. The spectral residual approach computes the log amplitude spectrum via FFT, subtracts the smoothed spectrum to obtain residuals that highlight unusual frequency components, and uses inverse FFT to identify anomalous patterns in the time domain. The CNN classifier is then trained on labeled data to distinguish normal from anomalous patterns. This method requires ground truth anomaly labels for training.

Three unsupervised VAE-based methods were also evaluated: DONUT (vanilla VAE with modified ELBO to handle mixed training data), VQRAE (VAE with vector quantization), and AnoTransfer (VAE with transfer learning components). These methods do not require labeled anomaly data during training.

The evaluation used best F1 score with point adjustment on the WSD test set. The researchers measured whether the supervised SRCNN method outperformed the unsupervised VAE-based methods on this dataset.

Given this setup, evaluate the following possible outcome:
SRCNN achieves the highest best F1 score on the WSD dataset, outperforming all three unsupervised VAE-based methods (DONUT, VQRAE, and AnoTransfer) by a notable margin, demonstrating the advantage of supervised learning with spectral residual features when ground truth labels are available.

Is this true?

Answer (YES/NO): NO